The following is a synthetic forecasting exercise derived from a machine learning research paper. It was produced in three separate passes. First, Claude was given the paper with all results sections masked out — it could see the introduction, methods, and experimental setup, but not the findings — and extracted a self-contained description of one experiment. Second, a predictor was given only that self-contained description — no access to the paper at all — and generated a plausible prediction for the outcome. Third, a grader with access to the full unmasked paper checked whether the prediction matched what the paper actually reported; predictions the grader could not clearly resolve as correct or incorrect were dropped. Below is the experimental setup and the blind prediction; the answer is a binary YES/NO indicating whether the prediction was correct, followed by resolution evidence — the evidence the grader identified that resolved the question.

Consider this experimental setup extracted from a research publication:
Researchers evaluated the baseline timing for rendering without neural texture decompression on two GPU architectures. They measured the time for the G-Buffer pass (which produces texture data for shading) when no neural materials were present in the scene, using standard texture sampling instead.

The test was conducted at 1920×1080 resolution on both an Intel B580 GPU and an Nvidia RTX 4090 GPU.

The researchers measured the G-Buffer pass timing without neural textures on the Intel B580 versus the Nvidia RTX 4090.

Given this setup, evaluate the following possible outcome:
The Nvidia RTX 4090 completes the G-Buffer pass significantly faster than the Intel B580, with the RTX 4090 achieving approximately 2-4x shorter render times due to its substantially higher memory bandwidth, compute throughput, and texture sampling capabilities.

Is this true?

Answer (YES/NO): YES